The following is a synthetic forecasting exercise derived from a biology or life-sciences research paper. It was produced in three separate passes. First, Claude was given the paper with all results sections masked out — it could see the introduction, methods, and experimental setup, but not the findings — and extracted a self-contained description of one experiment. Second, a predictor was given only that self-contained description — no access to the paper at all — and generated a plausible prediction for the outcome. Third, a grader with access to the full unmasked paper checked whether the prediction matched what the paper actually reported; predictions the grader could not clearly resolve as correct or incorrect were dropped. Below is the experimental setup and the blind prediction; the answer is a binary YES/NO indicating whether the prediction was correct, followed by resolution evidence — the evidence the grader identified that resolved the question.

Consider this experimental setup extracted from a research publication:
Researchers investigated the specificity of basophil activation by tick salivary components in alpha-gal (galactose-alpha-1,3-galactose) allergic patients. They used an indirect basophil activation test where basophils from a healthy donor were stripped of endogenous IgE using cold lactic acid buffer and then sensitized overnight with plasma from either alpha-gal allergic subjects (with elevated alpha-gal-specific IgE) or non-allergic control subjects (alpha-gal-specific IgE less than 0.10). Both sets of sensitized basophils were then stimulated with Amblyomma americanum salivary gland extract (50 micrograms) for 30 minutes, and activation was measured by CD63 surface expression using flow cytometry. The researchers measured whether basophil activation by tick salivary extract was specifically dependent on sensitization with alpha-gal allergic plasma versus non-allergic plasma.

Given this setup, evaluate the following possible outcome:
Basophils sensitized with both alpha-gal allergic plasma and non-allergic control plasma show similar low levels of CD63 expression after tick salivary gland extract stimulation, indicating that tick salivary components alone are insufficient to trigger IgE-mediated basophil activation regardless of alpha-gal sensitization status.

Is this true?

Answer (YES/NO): NO